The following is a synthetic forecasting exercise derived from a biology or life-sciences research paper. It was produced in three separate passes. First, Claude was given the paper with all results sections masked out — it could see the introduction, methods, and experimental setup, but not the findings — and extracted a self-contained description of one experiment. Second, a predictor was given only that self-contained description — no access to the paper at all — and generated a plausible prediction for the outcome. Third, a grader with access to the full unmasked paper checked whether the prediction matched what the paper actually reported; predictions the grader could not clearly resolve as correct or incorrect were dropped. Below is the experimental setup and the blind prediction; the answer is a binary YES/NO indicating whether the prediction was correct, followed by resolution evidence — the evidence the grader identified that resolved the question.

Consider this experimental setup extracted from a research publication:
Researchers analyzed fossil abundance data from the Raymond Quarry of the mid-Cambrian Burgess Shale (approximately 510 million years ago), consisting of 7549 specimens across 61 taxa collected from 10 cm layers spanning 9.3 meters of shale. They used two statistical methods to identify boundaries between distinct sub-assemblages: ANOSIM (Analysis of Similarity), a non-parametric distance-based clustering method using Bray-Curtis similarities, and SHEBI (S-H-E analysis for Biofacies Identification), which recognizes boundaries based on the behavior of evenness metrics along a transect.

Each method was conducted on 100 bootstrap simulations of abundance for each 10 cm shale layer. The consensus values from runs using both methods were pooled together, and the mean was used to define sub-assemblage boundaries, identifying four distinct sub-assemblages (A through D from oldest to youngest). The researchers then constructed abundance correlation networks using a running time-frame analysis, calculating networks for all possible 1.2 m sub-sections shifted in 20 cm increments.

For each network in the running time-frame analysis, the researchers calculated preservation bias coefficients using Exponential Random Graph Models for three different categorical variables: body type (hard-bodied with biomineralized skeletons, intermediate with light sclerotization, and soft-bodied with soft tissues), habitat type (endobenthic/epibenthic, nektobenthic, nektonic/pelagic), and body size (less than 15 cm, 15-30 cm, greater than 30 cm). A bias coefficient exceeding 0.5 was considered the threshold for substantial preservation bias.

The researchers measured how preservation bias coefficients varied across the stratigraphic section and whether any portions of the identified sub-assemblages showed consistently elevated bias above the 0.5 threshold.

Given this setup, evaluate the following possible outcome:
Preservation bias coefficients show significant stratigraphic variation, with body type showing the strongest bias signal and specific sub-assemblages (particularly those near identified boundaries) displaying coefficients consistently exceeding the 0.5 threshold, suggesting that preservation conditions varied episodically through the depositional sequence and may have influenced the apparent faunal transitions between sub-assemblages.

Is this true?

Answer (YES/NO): NO